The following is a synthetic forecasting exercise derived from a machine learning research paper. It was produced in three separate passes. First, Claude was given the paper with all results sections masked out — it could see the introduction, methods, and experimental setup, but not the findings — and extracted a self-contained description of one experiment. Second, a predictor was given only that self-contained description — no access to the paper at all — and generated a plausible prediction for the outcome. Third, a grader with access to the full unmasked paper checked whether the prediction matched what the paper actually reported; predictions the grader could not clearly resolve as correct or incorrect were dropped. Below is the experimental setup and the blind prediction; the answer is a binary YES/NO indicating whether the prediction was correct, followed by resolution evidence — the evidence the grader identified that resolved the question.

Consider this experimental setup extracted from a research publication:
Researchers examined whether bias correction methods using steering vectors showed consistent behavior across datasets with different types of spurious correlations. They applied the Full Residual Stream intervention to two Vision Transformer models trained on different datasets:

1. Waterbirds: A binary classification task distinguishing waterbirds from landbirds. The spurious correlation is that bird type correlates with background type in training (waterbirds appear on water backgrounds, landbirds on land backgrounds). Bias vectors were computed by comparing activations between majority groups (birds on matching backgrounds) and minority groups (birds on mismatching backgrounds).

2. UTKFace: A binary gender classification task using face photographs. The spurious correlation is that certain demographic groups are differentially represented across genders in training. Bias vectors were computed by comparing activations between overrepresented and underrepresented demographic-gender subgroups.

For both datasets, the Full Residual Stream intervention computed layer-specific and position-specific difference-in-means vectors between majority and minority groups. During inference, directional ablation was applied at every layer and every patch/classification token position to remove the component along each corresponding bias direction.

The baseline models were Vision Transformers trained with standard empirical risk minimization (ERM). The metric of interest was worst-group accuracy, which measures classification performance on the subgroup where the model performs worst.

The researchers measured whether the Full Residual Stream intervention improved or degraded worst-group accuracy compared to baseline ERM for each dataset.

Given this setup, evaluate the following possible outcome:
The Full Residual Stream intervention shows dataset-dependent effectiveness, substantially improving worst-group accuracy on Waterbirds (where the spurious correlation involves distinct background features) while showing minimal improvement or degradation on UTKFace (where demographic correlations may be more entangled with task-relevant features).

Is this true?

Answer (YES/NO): YES